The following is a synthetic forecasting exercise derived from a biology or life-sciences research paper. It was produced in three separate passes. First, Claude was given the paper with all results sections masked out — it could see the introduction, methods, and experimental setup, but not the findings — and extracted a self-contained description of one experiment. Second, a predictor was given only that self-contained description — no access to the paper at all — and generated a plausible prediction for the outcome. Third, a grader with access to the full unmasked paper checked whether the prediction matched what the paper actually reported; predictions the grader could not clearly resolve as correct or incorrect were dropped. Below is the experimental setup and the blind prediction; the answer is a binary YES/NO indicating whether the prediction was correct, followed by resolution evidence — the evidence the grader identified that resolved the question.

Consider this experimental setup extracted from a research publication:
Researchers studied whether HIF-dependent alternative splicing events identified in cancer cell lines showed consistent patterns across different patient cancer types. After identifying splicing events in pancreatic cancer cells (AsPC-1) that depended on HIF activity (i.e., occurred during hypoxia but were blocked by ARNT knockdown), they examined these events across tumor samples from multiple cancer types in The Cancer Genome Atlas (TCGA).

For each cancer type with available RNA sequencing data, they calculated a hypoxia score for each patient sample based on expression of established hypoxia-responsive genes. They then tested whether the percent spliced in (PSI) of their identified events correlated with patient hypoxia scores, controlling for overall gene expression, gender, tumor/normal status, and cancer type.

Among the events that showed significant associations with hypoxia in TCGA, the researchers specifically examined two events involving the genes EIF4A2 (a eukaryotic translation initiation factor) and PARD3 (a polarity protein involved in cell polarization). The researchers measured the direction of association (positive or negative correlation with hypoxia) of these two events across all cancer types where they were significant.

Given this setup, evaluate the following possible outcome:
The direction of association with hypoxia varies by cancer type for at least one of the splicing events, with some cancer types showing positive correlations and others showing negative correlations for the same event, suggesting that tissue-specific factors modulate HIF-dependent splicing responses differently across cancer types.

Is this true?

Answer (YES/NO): NO